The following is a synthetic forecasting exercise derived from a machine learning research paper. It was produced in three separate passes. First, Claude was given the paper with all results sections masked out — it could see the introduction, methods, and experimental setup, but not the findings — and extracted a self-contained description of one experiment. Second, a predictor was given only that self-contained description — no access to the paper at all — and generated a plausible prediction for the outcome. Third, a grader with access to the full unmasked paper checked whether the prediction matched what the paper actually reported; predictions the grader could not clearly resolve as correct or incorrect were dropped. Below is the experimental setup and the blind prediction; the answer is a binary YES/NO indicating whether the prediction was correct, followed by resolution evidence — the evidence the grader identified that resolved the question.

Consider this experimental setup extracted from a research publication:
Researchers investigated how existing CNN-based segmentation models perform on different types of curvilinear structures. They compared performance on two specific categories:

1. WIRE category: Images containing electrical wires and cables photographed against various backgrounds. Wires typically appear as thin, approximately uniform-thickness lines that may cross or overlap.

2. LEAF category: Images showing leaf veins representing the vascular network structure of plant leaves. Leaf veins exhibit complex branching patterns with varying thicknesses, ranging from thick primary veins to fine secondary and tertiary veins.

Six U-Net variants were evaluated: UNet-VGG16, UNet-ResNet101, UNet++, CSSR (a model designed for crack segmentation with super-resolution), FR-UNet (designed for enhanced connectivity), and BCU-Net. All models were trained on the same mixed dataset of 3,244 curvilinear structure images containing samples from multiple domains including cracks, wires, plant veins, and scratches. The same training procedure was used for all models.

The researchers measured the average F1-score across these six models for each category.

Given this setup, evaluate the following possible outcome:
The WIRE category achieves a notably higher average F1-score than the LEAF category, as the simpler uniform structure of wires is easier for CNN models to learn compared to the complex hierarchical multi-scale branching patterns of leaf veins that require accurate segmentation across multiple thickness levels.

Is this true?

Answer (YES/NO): YES